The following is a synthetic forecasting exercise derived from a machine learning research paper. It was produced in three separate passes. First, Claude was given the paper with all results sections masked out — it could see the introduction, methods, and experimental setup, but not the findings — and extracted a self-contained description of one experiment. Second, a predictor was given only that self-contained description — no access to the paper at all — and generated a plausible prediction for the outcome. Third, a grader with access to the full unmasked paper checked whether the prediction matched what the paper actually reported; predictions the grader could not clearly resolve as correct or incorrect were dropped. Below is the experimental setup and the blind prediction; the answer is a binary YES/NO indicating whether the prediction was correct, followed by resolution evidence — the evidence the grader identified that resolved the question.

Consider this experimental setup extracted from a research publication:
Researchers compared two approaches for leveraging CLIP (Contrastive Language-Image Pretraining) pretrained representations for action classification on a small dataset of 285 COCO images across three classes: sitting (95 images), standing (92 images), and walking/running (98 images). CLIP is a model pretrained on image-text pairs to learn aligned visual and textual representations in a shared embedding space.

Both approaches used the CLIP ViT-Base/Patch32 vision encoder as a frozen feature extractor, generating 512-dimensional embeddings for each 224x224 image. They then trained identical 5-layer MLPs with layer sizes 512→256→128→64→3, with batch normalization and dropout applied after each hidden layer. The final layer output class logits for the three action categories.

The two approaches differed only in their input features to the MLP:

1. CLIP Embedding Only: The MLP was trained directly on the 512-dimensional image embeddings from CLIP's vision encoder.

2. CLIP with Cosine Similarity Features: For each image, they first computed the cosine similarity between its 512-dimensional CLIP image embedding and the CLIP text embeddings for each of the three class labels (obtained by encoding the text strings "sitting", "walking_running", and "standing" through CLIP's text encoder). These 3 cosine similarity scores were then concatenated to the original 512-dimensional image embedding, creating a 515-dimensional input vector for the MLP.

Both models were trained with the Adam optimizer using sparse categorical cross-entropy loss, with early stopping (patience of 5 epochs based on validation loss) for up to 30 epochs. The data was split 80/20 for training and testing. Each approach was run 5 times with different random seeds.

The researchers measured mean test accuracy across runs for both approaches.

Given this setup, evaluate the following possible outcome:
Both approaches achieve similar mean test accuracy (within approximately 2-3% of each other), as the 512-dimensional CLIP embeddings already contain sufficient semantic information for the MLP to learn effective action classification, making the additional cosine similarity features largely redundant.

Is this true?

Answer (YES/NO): YES